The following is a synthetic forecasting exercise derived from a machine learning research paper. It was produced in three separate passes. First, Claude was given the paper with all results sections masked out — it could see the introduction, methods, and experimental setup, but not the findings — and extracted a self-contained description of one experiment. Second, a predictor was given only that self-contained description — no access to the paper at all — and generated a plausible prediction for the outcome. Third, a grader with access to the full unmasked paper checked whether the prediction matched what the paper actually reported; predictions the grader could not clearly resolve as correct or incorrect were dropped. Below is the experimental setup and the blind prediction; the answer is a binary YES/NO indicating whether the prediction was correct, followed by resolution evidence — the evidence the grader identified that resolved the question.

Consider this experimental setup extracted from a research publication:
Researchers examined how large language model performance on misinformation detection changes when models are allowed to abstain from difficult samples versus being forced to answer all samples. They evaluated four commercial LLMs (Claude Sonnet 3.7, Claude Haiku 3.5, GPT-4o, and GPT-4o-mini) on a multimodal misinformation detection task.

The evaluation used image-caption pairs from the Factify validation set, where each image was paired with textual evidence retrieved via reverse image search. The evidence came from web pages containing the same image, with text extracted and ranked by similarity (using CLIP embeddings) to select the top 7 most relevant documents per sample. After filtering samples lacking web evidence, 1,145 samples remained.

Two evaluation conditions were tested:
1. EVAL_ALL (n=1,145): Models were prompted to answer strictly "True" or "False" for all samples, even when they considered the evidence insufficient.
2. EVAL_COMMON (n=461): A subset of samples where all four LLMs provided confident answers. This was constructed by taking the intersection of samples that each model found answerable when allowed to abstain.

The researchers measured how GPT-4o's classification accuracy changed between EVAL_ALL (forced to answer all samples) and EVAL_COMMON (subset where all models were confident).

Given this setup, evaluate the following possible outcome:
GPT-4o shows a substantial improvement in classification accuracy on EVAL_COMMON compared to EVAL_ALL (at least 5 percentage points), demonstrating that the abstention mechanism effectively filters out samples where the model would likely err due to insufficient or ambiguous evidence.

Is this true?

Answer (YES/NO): YES